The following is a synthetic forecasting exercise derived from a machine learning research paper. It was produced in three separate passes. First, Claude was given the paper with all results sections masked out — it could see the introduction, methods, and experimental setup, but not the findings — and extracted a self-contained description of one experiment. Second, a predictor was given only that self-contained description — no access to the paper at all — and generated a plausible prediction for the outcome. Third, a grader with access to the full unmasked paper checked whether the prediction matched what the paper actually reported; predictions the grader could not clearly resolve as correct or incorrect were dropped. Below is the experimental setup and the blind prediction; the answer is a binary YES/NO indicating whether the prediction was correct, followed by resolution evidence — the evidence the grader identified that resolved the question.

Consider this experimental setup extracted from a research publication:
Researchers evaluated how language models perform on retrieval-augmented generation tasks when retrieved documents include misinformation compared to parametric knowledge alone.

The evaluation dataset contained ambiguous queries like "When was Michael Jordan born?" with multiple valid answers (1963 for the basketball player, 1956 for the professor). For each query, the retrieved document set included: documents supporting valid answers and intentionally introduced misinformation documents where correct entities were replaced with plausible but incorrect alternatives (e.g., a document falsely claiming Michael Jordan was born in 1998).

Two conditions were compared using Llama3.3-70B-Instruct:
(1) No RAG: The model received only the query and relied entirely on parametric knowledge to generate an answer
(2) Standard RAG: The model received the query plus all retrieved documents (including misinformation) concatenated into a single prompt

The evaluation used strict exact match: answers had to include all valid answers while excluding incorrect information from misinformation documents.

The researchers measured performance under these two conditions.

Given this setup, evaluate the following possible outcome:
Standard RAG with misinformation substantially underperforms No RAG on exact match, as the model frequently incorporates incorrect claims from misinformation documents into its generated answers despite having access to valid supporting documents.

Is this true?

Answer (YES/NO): NO